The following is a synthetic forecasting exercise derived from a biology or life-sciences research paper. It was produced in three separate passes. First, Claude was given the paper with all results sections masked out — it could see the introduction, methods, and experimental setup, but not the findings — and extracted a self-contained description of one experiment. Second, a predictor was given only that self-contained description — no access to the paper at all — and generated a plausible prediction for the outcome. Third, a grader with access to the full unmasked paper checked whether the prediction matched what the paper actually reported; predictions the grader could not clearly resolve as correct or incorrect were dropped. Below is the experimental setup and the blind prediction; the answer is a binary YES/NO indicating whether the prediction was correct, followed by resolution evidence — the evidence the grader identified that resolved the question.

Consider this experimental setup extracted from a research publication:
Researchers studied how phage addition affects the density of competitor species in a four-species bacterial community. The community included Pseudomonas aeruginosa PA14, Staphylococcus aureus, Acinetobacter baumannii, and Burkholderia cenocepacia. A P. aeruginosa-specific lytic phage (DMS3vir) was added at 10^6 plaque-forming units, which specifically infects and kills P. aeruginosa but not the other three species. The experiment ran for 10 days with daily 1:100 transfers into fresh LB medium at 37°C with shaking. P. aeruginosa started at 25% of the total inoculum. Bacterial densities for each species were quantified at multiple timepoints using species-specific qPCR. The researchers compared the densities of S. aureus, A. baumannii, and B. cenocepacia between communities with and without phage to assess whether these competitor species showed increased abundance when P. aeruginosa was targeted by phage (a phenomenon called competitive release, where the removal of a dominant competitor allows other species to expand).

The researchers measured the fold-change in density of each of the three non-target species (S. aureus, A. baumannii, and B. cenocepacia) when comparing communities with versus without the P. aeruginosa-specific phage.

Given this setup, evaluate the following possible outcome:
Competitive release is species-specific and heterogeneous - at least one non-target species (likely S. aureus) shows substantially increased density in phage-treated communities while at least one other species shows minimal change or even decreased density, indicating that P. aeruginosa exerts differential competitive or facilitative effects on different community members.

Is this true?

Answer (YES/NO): YES